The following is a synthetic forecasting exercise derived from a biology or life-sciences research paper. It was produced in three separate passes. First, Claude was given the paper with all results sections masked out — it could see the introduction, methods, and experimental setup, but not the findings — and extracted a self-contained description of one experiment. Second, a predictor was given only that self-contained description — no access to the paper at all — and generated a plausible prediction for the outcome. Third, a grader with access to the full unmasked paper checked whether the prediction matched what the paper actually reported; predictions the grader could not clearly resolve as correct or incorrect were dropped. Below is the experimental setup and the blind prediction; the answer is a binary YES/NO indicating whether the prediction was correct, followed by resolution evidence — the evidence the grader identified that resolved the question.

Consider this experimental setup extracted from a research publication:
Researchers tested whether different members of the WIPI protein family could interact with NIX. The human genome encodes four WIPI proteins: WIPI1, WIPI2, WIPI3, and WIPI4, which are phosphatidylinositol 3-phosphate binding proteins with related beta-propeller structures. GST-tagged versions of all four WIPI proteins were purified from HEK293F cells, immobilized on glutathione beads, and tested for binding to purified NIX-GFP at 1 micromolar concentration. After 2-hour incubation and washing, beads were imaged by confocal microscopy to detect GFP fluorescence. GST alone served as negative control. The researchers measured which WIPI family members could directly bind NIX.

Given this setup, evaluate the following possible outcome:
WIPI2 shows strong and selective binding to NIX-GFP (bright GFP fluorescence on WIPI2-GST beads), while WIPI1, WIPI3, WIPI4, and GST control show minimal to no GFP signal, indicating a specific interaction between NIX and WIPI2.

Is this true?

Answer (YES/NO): NO